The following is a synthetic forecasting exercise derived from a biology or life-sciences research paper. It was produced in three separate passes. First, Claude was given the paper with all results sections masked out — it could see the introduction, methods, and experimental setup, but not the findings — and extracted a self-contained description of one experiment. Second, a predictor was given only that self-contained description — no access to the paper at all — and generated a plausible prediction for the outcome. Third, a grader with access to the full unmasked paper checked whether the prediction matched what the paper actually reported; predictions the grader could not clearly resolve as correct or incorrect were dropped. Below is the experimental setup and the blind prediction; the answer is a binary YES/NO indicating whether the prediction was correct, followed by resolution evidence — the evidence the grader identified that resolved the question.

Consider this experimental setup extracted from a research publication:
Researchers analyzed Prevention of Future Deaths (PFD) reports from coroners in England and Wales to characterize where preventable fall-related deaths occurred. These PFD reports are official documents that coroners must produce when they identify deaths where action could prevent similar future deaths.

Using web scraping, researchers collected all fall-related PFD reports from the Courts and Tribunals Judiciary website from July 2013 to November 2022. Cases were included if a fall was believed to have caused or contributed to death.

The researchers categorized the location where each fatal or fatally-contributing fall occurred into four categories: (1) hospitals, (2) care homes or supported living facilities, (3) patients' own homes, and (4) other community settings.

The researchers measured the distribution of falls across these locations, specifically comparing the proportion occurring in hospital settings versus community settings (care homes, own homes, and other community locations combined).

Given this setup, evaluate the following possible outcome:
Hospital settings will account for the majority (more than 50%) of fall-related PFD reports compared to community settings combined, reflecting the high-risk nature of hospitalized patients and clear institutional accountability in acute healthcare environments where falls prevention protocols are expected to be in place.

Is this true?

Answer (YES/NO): NO